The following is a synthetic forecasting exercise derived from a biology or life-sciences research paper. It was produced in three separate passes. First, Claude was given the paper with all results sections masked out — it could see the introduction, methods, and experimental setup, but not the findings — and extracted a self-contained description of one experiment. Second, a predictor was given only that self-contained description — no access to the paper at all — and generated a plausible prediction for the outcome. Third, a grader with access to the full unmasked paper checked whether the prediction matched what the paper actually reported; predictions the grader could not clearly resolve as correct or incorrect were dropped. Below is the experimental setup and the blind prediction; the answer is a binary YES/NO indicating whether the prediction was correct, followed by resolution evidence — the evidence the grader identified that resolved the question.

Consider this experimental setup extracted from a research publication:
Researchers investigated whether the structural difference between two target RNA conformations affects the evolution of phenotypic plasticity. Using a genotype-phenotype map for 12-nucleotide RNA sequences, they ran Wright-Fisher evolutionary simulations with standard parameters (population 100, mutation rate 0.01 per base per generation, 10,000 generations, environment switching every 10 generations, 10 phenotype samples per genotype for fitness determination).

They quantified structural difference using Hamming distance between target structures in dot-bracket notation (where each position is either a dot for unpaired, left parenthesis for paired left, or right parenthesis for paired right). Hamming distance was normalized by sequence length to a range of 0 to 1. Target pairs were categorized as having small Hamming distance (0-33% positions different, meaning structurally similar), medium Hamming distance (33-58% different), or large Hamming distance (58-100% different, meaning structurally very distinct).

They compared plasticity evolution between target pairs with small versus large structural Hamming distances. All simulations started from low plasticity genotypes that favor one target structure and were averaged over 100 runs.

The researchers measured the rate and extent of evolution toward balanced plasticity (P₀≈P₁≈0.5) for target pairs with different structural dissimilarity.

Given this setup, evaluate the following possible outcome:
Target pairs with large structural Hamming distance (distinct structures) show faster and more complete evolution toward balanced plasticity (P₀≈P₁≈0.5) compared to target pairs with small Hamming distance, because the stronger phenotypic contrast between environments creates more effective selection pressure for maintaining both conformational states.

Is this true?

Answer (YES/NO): NO